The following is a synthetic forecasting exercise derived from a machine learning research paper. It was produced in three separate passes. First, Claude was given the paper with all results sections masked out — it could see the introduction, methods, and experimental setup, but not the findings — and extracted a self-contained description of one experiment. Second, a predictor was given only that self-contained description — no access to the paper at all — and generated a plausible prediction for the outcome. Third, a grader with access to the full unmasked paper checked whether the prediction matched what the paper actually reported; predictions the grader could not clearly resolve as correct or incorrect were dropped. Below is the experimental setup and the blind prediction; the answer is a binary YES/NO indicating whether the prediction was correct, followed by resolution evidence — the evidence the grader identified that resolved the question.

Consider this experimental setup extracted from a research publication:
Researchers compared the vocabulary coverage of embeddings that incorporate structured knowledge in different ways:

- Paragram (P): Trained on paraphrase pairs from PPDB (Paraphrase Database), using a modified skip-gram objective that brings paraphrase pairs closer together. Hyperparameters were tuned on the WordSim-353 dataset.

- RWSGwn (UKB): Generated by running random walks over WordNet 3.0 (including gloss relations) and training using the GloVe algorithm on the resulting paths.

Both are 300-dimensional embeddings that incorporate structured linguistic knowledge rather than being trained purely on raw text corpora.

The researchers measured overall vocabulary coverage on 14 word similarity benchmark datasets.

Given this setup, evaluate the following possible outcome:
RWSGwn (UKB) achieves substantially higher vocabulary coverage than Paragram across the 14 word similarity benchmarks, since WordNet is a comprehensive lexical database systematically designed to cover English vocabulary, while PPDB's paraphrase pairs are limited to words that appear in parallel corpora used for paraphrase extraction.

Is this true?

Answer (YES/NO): NO